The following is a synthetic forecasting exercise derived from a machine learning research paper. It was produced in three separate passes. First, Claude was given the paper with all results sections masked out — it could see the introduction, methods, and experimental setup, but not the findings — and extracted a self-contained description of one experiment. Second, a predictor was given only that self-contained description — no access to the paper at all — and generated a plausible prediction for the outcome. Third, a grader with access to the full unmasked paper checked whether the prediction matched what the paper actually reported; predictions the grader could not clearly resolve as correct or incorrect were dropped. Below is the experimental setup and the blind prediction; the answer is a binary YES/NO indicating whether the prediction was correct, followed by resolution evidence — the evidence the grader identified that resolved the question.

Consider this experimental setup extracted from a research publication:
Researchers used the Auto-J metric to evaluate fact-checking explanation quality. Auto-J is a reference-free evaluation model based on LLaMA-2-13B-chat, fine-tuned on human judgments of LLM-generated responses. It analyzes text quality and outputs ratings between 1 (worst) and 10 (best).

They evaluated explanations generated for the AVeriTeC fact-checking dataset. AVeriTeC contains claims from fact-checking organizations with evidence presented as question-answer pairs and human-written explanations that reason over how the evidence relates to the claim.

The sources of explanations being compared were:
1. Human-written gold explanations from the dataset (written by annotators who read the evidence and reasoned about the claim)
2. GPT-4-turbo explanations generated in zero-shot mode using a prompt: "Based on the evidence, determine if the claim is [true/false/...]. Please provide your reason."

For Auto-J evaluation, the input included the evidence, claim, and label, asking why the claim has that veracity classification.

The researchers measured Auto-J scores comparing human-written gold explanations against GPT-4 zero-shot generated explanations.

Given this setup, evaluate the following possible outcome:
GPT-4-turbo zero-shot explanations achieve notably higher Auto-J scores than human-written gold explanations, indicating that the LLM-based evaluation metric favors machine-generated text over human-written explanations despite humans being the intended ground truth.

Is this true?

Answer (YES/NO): YES